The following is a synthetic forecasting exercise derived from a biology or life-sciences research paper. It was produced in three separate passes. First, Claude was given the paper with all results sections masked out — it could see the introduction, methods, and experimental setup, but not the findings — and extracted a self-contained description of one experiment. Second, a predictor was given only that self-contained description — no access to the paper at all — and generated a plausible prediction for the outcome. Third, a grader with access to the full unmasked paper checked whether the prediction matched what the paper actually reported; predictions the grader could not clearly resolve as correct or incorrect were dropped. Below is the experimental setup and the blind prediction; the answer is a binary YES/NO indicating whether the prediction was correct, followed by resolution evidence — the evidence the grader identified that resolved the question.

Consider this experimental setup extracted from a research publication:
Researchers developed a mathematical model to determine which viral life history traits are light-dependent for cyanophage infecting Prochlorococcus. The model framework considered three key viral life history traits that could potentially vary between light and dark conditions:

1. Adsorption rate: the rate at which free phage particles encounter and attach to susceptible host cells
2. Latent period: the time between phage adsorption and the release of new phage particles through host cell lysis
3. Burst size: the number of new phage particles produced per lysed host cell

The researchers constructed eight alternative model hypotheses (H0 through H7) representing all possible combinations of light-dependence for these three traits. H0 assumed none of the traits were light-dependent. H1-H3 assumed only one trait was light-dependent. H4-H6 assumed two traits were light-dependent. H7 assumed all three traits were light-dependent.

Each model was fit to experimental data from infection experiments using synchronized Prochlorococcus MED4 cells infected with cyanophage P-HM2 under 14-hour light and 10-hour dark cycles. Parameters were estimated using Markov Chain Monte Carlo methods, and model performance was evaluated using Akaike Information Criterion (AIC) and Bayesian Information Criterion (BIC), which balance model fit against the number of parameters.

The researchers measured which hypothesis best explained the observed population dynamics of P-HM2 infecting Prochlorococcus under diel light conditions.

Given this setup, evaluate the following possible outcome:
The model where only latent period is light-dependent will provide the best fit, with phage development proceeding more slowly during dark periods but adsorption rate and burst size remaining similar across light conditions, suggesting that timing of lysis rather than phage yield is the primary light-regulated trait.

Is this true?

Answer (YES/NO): NO